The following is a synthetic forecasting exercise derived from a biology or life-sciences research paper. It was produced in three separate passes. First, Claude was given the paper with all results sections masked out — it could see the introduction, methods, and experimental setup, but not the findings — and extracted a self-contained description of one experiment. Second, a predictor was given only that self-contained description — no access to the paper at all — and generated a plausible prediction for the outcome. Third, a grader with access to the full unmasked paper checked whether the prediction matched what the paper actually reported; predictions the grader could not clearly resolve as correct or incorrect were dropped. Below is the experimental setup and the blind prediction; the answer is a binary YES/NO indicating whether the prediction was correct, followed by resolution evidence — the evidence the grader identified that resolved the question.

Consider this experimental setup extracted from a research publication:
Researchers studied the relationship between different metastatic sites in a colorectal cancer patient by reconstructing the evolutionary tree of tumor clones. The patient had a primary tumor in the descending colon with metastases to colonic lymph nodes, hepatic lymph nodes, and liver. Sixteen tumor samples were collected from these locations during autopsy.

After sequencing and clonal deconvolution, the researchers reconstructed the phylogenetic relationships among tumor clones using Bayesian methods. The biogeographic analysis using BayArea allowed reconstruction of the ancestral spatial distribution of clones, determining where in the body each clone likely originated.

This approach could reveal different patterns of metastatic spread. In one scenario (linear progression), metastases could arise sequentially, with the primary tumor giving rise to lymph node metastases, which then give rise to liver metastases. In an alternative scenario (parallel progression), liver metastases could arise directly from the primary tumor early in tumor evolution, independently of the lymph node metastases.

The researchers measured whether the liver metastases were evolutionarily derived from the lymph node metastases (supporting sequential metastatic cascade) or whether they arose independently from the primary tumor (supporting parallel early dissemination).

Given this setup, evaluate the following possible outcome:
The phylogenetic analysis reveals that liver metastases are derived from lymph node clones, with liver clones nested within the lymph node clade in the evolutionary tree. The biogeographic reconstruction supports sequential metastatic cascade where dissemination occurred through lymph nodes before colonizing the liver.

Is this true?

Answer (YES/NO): NO